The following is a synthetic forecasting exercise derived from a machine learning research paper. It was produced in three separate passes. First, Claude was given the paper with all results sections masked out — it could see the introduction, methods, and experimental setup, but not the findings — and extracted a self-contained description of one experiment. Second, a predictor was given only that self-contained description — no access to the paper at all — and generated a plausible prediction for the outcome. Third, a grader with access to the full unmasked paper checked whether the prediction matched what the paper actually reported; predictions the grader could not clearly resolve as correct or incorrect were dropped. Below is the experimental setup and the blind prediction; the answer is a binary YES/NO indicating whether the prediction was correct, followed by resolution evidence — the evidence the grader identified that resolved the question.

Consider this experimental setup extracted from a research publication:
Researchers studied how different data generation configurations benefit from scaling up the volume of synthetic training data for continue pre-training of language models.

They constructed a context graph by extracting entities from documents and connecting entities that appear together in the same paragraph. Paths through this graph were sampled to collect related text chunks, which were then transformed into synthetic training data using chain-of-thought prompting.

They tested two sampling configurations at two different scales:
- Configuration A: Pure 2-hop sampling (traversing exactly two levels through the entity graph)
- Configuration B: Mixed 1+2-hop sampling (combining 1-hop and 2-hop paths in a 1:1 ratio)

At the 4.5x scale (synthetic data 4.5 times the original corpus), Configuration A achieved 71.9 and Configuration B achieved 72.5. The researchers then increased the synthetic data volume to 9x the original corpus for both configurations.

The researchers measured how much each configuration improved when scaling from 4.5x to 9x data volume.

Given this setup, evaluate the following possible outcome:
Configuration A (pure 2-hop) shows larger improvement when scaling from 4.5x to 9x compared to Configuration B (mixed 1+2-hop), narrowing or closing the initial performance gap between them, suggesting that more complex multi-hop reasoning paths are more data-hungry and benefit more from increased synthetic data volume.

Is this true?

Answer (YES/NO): NO